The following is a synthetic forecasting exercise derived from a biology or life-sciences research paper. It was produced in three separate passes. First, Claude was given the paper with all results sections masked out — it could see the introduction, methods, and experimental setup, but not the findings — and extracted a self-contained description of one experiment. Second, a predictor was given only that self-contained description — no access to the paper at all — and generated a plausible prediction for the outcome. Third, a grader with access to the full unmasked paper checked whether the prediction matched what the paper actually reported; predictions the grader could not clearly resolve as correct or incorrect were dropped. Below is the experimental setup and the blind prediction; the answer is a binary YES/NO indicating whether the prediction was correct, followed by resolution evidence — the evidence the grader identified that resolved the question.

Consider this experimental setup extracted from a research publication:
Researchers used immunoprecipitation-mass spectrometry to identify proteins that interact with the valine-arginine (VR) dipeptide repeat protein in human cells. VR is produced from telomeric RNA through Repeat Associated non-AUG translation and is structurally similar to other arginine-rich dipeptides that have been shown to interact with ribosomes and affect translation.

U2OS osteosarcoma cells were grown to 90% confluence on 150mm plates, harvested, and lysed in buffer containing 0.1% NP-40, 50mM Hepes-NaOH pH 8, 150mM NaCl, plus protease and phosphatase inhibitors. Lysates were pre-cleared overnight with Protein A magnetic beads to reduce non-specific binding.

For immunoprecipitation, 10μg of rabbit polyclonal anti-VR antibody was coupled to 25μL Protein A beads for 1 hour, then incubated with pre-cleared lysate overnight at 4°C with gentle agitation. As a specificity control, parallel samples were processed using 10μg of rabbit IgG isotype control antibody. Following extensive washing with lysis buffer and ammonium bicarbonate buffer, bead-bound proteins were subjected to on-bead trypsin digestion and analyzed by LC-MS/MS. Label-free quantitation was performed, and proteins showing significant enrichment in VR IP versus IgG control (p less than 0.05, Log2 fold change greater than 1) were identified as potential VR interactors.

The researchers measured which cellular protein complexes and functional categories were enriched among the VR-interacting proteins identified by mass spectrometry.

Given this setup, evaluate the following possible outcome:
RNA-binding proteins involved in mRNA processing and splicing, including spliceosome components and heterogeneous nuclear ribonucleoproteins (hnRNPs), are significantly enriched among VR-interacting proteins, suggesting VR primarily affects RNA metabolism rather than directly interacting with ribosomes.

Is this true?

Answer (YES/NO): NO